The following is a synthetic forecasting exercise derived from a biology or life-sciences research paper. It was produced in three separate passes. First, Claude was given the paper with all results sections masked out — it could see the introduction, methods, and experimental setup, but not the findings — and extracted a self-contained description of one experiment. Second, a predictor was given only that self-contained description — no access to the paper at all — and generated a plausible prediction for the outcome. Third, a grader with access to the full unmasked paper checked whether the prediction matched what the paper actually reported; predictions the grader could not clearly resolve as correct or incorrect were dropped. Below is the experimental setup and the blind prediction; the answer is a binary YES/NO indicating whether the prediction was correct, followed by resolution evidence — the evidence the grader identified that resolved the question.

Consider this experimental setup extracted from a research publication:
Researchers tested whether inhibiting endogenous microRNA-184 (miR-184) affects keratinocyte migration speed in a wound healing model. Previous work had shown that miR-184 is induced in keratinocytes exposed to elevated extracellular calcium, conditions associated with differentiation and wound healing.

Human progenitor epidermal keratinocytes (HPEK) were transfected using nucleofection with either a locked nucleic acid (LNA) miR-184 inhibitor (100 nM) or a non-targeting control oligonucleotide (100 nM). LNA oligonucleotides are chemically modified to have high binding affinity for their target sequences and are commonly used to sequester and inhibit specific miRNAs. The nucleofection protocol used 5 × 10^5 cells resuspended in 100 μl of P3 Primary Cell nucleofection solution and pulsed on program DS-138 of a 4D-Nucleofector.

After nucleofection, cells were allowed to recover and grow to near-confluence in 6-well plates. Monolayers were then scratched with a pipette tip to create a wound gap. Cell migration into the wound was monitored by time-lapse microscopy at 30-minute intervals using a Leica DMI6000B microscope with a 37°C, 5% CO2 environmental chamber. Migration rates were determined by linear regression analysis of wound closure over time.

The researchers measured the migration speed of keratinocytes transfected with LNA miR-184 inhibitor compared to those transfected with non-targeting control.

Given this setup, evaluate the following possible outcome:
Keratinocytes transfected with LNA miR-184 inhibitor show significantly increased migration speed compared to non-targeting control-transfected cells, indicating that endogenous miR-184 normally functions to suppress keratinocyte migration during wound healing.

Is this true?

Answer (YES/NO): NO